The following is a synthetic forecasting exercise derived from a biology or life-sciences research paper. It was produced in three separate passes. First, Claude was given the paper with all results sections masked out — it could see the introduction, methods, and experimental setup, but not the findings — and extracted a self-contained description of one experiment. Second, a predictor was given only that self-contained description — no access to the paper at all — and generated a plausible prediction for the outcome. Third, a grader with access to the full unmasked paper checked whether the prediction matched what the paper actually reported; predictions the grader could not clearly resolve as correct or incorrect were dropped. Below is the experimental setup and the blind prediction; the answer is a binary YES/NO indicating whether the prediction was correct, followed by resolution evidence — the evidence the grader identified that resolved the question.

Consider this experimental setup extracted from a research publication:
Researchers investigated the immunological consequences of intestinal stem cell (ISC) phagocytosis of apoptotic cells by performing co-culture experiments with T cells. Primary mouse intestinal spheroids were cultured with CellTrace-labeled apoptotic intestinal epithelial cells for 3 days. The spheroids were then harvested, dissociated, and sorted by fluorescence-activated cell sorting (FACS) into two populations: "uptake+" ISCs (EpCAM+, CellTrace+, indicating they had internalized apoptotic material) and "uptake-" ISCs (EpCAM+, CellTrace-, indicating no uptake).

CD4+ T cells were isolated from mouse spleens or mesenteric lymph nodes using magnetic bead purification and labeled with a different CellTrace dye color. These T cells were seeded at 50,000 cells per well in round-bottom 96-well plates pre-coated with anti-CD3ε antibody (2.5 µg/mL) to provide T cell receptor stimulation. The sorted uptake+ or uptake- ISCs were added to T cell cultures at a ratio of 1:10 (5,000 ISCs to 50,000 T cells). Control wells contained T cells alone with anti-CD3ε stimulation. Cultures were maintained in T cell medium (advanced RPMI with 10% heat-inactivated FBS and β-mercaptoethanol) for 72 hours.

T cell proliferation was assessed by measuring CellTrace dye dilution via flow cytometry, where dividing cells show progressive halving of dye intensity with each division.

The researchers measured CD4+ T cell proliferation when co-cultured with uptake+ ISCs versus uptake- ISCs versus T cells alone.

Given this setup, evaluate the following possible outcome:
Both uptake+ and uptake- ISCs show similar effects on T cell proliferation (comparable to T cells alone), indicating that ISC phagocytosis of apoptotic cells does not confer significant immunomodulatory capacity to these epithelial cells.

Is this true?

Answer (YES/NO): NO